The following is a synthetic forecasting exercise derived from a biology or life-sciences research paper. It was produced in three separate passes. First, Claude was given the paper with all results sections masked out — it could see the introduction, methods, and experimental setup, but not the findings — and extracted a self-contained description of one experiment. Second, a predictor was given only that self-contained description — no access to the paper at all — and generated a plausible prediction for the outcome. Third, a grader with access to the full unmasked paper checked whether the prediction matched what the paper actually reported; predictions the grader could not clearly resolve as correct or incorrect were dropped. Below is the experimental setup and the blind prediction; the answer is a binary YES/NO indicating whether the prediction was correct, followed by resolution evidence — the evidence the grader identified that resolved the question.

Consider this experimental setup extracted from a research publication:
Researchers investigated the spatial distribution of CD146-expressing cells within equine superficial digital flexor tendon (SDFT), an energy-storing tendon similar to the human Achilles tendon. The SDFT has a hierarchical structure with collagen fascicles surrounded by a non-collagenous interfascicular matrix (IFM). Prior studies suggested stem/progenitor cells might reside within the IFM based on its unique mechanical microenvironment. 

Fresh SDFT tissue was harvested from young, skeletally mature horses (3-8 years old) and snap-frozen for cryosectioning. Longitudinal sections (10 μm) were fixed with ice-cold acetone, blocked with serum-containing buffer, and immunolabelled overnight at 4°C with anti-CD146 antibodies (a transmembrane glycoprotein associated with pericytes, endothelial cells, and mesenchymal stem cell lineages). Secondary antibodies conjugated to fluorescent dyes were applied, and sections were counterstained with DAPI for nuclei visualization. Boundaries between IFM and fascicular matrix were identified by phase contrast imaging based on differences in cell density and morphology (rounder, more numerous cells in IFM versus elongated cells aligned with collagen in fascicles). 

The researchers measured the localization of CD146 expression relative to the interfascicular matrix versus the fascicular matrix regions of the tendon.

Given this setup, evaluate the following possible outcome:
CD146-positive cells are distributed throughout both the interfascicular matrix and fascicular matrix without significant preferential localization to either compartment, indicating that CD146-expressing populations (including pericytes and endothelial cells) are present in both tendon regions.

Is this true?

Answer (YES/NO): NO